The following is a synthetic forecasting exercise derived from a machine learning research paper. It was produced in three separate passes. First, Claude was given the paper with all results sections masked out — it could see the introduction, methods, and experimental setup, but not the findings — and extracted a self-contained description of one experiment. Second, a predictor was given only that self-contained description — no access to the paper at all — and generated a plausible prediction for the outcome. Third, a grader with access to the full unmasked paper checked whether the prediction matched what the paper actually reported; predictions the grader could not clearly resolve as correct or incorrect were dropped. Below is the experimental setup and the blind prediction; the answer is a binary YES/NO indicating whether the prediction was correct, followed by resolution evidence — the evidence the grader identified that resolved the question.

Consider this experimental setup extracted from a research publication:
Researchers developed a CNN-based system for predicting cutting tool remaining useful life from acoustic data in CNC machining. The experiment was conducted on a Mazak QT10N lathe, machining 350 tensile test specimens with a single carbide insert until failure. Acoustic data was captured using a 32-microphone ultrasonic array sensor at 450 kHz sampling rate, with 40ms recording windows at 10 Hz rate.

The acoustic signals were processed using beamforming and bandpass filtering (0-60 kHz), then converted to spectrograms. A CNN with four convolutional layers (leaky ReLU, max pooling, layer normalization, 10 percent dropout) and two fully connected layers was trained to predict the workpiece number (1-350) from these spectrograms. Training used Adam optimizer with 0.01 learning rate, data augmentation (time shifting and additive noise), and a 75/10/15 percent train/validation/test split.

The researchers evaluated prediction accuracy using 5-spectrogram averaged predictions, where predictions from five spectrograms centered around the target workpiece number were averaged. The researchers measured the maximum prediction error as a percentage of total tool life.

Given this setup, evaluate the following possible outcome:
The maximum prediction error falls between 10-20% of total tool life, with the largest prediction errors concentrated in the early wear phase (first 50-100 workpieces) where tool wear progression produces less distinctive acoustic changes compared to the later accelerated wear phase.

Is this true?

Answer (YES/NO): NO